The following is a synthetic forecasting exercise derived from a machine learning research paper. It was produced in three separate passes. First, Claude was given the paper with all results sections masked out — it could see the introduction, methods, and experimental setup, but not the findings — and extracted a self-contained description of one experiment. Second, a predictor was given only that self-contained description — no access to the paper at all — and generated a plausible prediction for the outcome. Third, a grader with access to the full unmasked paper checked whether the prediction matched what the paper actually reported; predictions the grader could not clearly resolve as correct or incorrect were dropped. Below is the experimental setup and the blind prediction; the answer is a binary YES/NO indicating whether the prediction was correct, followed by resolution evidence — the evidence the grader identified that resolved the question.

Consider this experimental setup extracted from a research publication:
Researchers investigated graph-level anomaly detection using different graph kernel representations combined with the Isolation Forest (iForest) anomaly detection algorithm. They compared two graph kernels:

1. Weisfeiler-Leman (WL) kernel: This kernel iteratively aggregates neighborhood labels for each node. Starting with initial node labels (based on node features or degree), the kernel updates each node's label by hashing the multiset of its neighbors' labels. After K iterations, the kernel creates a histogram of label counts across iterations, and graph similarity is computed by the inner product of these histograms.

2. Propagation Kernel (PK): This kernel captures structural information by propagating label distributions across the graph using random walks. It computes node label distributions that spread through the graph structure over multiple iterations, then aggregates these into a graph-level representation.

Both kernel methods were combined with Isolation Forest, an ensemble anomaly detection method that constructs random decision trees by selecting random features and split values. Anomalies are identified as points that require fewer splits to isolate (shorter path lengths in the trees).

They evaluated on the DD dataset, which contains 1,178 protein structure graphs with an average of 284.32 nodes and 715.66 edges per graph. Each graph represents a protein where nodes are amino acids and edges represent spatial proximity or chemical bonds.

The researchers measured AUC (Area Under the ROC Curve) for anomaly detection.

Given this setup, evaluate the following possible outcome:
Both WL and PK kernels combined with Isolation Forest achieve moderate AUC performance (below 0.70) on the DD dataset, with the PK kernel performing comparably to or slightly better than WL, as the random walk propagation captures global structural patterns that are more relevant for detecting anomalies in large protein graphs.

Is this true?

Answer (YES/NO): NO